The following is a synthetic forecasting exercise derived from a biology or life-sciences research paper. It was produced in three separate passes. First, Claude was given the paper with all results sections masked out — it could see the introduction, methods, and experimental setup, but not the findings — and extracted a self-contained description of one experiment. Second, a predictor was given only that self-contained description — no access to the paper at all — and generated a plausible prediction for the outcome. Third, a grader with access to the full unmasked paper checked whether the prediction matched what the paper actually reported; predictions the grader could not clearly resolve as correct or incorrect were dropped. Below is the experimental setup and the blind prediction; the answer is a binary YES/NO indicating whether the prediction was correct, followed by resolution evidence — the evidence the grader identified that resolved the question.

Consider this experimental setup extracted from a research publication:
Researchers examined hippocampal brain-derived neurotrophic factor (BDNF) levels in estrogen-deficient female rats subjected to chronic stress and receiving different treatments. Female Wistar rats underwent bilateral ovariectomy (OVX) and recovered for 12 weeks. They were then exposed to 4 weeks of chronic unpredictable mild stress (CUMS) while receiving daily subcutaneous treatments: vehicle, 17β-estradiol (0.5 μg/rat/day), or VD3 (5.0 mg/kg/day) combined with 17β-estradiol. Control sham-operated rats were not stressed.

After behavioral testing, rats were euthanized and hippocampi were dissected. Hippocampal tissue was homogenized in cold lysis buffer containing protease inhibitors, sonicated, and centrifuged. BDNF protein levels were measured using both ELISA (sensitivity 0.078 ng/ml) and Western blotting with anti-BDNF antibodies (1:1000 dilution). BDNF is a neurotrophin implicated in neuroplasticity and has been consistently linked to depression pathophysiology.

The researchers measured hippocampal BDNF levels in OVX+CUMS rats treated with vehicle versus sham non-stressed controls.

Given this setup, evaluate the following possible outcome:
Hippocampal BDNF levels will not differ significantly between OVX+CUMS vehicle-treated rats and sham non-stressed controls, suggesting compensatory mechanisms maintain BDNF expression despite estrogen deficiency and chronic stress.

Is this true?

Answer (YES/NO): NO